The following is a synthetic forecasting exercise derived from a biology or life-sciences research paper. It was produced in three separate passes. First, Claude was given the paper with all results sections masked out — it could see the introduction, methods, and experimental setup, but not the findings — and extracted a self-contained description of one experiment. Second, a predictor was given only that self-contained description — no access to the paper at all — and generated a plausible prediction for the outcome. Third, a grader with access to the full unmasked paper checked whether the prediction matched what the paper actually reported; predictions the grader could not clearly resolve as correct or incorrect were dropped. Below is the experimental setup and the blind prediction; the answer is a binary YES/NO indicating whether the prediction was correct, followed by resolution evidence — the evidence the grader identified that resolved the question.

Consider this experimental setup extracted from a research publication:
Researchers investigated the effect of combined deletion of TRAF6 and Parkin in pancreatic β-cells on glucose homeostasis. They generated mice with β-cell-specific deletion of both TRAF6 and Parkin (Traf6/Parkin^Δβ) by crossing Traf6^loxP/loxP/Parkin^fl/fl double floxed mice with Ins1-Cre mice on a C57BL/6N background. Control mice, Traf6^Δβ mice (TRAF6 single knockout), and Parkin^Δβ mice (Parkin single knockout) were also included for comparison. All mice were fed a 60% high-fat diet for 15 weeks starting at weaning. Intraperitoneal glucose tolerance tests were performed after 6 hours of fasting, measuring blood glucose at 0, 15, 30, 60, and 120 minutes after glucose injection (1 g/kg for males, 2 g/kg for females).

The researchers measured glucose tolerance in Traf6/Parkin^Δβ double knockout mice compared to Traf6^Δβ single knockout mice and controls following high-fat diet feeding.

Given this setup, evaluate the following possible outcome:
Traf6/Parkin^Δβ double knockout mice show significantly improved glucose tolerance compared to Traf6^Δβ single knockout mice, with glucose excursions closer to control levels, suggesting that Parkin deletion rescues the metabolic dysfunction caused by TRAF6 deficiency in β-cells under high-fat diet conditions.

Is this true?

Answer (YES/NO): YES